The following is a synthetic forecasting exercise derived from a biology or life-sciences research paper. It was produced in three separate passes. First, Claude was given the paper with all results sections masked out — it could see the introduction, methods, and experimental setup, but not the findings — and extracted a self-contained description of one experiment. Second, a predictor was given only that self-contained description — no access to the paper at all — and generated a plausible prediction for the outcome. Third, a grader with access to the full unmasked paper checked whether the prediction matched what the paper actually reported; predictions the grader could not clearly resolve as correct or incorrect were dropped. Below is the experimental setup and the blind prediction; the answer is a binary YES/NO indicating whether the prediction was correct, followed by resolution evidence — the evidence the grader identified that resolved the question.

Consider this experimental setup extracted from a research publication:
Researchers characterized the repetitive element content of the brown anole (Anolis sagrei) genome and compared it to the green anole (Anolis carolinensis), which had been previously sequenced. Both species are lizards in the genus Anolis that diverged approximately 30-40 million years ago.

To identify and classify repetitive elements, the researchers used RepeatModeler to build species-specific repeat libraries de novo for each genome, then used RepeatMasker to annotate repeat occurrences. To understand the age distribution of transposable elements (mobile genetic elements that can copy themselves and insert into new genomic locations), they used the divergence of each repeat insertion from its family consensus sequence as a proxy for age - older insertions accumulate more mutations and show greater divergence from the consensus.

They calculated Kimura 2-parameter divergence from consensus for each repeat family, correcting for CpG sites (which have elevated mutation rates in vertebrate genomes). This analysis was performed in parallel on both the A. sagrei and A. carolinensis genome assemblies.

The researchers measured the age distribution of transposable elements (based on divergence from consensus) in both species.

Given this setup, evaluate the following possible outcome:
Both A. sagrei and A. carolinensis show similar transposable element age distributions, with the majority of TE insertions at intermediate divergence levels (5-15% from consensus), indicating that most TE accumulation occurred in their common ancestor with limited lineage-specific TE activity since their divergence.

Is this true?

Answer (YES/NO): NO